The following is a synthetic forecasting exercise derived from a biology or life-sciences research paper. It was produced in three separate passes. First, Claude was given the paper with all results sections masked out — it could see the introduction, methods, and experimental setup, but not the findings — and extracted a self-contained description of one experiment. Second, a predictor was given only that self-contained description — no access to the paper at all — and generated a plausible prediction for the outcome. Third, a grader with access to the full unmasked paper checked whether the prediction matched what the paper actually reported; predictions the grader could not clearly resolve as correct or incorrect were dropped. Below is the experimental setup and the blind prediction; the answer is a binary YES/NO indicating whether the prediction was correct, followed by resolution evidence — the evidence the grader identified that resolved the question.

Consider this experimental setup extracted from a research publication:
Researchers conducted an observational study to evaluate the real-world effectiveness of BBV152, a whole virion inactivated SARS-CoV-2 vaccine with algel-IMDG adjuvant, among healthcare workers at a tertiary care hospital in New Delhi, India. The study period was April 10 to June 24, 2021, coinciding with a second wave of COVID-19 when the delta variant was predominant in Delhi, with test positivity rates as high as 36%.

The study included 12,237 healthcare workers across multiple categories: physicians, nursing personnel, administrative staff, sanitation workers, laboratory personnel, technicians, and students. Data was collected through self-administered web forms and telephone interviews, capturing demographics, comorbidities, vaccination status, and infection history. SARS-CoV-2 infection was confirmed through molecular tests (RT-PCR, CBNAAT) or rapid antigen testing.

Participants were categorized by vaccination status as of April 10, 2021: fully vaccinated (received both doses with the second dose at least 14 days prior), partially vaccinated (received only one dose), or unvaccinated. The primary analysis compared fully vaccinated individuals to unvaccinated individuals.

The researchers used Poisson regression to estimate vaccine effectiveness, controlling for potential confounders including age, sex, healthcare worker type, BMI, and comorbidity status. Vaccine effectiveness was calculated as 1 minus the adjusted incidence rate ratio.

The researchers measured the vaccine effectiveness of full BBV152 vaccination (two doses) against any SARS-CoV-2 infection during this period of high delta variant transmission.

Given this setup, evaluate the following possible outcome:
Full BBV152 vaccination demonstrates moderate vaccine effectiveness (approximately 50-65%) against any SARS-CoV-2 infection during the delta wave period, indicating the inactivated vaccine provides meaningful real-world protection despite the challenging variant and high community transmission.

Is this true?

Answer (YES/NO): NO